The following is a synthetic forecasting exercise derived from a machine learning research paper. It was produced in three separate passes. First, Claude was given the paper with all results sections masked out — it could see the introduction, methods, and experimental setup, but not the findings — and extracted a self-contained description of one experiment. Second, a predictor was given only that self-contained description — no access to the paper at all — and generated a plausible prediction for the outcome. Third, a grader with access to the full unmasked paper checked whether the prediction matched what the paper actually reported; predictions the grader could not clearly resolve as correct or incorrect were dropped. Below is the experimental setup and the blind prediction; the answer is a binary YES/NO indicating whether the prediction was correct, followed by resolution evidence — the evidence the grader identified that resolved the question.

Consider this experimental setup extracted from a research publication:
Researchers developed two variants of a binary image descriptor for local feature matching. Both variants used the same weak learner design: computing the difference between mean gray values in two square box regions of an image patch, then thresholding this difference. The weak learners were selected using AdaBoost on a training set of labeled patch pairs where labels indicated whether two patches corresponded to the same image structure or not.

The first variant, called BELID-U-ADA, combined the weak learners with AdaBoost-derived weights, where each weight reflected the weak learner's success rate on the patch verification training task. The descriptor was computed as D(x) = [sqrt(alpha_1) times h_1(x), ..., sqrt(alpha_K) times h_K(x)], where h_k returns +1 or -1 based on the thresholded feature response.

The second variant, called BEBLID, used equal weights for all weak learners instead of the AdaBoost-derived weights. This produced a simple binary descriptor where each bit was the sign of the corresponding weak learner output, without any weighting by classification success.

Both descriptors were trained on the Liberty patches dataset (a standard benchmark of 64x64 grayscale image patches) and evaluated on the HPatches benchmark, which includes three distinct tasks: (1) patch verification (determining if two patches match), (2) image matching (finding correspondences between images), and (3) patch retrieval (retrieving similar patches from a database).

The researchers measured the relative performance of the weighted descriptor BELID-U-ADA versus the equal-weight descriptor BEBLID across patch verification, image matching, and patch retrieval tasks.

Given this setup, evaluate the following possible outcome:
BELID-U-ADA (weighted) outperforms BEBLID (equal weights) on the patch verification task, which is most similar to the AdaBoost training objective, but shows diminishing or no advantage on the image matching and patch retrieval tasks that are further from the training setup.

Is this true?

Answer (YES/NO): NO